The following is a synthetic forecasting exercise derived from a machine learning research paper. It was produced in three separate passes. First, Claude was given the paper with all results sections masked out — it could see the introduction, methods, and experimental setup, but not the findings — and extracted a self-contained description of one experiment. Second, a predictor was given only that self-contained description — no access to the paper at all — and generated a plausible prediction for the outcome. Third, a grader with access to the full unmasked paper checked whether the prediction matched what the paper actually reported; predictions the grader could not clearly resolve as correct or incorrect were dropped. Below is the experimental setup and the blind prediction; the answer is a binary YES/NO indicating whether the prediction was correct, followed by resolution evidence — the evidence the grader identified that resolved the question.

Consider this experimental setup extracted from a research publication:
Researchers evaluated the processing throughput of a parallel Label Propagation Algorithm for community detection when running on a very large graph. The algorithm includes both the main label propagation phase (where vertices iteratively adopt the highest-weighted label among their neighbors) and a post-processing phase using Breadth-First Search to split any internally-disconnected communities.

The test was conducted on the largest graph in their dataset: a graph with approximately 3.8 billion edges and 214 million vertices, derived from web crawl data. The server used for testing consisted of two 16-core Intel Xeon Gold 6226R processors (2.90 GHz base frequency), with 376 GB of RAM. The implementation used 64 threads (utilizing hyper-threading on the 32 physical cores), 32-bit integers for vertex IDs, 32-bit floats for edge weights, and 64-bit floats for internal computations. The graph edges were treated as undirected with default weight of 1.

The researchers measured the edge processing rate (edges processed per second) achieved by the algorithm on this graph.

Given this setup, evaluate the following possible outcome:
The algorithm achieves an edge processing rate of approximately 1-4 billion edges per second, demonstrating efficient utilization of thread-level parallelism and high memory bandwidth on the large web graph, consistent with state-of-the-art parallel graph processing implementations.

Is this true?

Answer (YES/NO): NO